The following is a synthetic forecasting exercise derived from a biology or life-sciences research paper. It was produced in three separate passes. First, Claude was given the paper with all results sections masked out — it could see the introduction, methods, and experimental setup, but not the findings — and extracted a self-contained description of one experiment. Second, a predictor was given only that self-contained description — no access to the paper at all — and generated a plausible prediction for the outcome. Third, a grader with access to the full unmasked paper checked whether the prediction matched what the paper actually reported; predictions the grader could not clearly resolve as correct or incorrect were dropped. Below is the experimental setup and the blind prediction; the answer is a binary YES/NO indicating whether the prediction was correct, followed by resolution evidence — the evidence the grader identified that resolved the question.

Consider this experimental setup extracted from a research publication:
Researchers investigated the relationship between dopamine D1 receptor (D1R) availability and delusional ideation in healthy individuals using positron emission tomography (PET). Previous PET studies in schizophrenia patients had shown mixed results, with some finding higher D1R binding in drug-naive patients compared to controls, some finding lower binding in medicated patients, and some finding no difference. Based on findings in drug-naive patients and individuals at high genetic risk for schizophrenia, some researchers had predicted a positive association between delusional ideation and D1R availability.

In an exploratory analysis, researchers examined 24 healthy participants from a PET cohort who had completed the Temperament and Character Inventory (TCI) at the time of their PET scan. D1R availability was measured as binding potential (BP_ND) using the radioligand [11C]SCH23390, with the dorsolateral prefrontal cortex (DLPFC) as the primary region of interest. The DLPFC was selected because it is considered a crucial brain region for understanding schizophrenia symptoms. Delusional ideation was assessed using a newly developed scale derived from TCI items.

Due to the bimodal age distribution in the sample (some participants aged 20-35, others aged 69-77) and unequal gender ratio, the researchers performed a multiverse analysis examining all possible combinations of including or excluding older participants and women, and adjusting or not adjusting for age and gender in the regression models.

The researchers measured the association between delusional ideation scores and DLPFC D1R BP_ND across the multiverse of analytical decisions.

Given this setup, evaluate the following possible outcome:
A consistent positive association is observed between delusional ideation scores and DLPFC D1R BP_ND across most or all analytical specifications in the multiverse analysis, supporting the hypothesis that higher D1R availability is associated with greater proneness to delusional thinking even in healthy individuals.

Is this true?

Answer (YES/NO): NO